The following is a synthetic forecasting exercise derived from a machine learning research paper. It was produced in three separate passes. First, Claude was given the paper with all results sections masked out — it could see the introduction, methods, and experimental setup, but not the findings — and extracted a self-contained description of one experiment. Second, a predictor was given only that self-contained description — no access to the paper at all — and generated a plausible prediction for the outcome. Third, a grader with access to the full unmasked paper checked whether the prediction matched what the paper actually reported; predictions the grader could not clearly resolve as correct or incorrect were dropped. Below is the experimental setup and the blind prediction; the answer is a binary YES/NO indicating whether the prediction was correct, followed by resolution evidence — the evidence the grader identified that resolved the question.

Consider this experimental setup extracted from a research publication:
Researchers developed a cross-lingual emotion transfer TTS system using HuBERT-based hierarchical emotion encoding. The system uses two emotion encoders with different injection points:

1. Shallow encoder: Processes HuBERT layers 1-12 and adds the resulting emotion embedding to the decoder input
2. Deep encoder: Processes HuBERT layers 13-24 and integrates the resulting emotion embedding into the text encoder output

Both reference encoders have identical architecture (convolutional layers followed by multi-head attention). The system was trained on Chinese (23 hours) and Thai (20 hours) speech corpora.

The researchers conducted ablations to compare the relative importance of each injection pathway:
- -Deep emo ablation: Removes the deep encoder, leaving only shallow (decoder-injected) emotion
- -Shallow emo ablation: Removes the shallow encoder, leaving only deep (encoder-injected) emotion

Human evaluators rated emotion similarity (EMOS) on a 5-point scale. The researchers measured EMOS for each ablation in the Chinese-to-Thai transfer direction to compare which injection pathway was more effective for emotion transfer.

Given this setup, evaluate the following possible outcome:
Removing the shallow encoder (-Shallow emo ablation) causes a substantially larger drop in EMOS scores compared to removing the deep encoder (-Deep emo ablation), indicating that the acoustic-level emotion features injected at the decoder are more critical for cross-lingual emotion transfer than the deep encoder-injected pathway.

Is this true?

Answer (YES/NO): NO